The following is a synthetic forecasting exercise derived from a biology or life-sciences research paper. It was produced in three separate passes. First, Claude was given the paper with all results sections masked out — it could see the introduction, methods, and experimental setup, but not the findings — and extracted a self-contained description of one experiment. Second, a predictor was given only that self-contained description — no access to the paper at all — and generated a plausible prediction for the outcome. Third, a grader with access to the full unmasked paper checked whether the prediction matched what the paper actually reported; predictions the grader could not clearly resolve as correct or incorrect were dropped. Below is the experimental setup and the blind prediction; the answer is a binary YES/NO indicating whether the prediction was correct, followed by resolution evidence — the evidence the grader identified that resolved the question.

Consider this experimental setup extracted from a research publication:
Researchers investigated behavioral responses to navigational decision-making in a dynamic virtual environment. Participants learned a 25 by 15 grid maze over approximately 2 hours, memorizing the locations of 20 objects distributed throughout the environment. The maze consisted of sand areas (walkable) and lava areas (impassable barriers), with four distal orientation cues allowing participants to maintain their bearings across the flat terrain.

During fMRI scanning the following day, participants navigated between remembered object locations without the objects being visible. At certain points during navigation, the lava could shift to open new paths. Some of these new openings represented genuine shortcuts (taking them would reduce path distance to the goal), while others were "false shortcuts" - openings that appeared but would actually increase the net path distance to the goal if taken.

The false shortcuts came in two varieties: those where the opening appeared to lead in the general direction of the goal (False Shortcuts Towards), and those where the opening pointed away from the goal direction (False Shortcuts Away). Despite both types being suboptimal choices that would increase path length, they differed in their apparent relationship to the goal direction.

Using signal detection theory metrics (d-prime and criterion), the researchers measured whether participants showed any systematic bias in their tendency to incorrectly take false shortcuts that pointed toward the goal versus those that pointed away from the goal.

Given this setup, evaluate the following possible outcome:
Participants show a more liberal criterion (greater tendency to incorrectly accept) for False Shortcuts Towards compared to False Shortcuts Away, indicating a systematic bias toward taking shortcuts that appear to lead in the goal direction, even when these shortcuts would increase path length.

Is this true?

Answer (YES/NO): YES